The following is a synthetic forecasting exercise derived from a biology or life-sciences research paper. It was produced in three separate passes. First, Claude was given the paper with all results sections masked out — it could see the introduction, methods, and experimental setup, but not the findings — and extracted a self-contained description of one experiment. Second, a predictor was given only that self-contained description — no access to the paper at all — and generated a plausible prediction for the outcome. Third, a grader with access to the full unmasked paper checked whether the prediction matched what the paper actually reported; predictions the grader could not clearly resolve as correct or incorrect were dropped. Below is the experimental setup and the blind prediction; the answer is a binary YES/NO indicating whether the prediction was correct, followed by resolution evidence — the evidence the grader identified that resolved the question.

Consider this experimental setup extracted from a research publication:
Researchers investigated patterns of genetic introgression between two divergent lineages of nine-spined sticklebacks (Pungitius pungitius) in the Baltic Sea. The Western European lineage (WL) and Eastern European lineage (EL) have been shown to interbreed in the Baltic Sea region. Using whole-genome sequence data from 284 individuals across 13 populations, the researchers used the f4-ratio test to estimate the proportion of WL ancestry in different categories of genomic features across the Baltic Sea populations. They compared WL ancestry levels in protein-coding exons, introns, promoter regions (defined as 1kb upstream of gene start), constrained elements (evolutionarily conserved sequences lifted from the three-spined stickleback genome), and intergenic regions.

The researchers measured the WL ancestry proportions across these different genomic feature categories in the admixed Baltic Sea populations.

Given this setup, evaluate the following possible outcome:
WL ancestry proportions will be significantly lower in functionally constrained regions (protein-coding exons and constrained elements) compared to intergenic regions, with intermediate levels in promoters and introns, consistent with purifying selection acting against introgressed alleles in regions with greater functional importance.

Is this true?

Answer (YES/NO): NO